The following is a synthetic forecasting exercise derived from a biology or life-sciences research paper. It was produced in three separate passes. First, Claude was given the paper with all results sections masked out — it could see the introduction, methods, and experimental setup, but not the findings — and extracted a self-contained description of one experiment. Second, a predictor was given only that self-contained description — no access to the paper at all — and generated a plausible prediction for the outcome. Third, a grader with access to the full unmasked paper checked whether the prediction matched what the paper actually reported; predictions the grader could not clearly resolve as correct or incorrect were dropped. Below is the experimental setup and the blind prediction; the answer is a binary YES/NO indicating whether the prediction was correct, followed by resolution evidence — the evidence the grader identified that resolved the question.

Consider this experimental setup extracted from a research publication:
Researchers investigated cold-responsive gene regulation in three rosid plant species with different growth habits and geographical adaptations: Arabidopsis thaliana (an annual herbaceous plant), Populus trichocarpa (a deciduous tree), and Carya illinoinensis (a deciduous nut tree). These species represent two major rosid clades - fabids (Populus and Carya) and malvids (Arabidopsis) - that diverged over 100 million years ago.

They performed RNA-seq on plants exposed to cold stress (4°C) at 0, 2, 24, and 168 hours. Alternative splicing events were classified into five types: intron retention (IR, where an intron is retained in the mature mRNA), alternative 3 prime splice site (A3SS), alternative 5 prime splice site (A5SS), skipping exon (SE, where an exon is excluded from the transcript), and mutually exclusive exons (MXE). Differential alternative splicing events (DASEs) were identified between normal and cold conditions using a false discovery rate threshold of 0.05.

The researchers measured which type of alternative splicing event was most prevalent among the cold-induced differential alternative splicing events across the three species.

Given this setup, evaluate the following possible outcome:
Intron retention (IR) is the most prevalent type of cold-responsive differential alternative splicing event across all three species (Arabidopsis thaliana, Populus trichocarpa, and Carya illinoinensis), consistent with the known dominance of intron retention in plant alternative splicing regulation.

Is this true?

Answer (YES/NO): YES